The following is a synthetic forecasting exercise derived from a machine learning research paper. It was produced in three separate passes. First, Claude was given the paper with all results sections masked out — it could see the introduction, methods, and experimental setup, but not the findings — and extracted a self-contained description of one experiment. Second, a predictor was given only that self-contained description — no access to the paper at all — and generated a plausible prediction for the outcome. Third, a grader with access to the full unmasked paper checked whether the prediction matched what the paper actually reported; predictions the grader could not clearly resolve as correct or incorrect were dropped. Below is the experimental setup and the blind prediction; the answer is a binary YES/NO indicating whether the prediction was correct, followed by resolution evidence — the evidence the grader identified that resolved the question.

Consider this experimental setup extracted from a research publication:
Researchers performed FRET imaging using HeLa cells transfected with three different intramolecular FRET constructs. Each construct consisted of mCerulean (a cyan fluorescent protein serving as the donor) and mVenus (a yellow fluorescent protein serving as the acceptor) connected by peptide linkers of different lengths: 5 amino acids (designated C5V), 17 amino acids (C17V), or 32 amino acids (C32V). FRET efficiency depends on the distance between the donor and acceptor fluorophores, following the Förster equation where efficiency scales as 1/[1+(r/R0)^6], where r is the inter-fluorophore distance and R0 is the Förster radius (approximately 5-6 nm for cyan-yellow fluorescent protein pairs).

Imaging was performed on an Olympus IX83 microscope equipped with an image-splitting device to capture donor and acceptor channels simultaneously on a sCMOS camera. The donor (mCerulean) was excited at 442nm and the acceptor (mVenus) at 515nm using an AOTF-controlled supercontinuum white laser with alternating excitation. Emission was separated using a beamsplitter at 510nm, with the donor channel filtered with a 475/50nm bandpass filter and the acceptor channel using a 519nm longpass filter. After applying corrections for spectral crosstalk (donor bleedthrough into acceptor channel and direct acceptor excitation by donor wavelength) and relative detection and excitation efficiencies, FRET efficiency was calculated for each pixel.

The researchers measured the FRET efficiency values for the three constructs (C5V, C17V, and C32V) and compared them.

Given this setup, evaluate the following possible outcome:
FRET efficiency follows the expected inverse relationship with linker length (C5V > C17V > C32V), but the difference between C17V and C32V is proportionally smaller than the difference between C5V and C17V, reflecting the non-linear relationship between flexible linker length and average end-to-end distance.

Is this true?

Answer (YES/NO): YES